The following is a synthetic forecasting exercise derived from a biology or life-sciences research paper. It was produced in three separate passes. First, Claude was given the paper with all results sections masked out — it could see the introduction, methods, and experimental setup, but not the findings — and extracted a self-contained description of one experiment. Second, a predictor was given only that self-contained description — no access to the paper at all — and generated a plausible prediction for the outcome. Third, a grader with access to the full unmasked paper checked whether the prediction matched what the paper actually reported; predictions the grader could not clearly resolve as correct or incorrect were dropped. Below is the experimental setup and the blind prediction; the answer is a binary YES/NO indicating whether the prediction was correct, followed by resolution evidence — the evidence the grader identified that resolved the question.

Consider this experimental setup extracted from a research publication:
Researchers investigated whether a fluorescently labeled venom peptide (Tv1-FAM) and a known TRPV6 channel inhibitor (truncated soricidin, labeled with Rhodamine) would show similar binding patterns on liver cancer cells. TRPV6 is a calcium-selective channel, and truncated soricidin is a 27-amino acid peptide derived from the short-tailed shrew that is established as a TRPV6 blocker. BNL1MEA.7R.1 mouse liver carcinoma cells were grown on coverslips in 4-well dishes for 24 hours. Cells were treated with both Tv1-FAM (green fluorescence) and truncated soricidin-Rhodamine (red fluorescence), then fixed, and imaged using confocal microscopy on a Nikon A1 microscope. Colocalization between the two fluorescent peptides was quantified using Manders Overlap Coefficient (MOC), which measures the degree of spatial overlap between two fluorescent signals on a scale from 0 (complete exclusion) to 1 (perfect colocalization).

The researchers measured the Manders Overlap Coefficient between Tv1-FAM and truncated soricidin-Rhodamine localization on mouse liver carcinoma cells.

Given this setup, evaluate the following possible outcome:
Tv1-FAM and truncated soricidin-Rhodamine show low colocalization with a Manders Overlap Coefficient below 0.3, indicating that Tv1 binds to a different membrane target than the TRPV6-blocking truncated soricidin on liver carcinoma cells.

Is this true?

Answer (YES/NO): NO